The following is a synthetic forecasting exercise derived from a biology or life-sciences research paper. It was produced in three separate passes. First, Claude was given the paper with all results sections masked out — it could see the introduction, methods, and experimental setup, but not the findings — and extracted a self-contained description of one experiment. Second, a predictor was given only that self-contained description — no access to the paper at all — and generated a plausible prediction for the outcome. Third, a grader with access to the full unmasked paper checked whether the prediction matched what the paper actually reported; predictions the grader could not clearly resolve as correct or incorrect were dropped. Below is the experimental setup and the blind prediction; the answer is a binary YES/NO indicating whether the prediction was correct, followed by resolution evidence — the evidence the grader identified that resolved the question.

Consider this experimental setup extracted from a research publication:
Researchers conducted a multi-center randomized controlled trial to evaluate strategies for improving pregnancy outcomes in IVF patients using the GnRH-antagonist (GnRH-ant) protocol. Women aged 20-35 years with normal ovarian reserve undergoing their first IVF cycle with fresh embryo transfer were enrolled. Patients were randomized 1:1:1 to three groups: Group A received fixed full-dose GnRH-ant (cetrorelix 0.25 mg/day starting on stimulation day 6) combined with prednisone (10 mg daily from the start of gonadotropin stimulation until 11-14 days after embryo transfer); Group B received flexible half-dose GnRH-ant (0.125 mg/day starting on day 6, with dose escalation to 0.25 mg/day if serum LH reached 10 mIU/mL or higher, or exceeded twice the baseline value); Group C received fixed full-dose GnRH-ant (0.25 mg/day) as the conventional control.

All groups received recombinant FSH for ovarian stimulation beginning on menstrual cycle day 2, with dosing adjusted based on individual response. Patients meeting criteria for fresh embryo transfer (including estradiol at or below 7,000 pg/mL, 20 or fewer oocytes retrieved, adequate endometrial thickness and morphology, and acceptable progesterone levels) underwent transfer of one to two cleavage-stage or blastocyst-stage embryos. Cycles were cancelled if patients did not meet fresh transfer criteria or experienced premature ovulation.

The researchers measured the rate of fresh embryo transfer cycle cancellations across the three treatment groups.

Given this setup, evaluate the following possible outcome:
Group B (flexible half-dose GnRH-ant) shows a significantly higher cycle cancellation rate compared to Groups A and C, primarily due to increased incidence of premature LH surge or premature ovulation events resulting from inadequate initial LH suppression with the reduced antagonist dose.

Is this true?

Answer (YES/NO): NO